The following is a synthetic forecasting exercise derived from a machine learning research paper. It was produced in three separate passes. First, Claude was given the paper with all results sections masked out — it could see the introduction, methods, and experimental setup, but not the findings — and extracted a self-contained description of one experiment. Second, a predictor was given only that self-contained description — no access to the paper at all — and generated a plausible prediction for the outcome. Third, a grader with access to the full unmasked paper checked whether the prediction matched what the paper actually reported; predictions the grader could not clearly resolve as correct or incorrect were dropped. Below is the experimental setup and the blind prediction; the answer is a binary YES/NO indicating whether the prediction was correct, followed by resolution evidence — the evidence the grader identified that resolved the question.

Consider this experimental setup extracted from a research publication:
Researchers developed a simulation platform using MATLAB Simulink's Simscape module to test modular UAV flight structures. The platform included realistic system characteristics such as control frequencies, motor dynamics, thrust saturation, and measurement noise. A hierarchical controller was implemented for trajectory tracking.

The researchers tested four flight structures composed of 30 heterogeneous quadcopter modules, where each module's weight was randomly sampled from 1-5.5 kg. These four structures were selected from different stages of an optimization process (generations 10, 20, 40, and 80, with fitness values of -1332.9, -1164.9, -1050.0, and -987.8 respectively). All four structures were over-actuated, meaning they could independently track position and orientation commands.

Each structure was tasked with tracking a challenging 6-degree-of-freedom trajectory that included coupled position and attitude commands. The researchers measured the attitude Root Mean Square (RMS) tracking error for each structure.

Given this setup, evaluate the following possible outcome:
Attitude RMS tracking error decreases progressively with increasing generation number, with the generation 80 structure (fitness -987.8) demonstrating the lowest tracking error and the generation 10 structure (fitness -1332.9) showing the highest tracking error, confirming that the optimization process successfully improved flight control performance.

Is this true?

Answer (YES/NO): YES